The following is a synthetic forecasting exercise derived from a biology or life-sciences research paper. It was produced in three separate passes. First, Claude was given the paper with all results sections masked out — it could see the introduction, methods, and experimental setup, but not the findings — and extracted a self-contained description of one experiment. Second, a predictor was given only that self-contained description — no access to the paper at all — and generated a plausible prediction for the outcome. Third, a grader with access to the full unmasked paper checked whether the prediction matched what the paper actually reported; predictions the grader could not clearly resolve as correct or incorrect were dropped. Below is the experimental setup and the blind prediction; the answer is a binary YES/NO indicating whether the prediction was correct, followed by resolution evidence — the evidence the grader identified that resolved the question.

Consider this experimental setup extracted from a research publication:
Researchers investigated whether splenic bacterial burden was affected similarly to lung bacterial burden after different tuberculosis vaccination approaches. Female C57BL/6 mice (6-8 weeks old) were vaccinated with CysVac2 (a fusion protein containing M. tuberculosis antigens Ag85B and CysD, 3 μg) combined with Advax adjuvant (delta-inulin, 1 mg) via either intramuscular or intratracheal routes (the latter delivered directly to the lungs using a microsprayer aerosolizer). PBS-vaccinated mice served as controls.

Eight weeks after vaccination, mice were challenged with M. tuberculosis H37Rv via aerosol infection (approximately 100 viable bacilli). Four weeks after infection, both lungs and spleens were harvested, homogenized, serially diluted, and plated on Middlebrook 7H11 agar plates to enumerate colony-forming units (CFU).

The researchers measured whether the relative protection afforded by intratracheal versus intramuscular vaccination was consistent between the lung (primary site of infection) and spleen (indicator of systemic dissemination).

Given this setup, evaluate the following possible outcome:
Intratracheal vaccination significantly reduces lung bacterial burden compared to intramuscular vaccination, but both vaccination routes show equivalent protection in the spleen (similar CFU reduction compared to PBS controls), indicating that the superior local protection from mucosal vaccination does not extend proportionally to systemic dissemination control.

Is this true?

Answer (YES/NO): NO